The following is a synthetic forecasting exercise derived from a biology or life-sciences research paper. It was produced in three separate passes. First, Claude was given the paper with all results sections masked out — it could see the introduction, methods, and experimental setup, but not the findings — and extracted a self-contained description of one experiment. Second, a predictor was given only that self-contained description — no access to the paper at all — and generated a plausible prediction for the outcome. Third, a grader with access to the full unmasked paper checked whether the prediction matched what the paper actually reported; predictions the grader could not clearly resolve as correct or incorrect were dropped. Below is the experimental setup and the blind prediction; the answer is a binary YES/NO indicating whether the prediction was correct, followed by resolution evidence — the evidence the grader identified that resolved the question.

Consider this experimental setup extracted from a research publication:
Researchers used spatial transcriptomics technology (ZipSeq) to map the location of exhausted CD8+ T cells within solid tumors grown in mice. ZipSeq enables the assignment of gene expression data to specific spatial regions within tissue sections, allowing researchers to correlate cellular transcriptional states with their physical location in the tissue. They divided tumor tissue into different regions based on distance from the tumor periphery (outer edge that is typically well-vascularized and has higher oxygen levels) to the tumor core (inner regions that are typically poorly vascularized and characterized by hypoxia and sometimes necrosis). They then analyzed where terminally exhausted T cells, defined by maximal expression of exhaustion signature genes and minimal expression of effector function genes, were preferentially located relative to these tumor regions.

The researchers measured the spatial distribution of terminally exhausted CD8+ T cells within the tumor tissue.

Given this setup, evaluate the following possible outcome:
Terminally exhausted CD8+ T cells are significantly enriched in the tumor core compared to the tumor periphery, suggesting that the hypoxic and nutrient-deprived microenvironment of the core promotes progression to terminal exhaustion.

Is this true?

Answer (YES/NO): YES